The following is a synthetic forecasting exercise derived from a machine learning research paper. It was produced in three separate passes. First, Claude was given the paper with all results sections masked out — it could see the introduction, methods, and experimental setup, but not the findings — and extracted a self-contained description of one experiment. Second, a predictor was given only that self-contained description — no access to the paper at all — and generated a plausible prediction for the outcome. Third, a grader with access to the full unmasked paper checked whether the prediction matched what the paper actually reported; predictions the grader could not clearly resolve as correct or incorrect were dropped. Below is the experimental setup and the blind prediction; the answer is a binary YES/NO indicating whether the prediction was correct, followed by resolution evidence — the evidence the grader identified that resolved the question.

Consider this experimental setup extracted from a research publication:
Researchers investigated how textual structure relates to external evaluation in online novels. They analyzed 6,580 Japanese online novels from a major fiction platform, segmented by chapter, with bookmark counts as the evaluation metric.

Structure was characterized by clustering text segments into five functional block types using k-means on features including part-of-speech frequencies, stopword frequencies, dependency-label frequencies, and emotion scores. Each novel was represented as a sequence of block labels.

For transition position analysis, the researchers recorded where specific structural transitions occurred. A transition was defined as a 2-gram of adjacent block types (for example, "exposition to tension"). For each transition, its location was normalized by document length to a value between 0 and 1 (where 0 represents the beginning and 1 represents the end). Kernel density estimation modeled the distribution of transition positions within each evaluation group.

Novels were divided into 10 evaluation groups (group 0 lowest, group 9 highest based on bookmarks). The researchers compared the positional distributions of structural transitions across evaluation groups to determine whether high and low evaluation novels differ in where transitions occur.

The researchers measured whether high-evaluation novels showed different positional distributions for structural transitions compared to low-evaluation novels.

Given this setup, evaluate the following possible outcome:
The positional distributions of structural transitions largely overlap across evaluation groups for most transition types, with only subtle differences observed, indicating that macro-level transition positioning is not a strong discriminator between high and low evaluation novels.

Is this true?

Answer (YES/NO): NO